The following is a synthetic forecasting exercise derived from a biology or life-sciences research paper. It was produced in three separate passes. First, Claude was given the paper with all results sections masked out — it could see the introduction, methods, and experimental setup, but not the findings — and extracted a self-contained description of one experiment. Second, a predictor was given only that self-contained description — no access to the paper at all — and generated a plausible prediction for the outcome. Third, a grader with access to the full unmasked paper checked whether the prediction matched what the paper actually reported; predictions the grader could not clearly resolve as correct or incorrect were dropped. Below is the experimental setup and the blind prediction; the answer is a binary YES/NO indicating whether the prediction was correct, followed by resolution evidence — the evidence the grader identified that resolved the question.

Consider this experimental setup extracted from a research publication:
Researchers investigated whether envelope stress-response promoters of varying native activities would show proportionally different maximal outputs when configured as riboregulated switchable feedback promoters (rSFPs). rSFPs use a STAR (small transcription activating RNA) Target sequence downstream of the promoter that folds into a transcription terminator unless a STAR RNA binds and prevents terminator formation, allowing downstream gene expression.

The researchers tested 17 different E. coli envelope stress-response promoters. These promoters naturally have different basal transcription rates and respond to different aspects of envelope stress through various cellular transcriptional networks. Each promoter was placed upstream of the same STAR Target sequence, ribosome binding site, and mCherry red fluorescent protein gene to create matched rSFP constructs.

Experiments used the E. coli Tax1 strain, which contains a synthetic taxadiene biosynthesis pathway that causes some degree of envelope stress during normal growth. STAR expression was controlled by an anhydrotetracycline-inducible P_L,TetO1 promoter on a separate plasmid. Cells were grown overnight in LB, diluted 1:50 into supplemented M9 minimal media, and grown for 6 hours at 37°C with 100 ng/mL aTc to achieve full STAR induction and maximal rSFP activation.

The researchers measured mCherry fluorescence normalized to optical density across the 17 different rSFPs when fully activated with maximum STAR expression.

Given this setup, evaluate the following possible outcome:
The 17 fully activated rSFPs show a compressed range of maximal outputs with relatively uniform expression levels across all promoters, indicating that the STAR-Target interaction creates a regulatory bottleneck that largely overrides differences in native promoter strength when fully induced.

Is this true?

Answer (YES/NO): NO